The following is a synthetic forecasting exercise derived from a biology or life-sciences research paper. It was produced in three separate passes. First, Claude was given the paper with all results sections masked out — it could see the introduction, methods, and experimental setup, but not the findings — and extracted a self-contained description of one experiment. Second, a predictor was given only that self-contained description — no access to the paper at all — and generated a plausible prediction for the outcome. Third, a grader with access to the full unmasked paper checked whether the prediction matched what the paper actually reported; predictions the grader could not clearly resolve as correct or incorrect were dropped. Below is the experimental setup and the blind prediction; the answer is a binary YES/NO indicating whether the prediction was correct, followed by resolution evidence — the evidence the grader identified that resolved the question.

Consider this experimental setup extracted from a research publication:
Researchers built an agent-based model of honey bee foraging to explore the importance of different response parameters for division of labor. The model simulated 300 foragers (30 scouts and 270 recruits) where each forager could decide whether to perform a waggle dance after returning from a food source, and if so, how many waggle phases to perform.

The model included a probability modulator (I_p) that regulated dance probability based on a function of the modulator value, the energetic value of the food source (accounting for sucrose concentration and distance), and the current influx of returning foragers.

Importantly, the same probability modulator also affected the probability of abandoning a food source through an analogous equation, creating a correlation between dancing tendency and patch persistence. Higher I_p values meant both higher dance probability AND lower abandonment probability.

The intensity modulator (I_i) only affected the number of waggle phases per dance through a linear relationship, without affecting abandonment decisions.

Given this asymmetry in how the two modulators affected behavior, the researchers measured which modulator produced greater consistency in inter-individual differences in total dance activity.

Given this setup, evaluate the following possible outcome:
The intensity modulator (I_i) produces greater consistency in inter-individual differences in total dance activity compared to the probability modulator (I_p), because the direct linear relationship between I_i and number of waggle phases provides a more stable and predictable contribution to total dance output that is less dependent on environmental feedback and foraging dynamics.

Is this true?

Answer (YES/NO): YES